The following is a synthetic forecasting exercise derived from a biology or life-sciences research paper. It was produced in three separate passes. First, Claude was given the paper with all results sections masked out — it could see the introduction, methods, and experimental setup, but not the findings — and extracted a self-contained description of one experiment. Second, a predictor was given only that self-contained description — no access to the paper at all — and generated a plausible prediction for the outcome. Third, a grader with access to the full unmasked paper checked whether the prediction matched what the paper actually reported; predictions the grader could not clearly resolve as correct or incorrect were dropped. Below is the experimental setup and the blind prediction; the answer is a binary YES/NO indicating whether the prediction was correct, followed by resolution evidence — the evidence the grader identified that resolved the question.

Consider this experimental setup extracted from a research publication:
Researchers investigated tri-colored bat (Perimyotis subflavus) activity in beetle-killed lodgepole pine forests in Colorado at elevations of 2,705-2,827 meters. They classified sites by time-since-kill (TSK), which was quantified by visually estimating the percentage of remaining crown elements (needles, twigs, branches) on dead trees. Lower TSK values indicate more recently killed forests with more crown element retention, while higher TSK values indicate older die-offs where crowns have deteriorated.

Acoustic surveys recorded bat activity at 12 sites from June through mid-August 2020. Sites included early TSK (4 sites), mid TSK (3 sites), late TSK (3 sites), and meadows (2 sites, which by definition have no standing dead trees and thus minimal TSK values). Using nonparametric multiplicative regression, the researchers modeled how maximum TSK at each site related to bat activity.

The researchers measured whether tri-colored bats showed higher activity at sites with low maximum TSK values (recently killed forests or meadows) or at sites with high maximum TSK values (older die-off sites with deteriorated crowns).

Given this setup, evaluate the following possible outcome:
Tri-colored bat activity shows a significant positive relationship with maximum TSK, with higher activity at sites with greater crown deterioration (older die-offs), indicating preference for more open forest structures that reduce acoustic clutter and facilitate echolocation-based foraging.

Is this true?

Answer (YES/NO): NO